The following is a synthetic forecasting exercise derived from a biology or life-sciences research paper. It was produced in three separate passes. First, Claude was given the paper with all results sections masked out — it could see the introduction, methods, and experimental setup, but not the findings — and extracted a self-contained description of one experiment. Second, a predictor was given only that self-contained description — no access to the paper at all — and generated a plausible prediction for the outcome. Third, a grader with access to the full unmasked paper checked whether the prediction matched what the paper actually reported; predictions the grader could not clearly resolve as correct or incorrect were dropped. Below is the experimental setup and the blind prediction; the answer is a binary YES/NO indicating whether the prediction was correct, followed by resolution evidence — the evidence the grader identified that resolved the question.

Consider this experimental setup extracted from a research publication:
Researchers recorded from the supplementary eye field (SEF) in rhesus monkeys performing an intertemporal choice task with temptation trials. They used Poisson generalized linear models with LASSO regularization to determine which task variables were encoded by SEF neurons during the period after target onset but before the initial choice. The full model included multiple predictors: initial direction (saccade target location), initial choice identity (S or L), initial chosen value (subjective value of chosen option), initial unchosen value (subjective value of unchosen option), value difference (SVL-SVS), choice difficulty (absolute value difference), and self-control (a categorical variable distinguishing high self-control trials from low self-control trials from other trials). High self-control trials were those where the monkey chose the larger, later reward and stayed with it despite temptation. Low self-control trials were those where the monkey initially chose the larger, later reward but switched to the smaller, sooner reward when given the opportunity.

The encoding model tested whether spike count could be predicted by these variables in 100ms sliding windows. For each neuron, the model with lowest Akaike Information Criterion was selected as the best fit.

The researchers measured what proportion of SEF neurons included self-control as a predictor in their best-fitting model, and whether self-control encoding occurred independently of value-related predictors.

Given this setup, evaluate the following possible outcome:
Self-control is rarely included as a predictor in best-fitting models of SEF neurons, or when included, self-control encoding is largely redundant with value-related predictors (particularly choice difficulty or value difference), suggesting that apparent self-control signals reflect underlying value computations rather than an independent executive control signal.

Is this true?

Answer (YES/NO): NO